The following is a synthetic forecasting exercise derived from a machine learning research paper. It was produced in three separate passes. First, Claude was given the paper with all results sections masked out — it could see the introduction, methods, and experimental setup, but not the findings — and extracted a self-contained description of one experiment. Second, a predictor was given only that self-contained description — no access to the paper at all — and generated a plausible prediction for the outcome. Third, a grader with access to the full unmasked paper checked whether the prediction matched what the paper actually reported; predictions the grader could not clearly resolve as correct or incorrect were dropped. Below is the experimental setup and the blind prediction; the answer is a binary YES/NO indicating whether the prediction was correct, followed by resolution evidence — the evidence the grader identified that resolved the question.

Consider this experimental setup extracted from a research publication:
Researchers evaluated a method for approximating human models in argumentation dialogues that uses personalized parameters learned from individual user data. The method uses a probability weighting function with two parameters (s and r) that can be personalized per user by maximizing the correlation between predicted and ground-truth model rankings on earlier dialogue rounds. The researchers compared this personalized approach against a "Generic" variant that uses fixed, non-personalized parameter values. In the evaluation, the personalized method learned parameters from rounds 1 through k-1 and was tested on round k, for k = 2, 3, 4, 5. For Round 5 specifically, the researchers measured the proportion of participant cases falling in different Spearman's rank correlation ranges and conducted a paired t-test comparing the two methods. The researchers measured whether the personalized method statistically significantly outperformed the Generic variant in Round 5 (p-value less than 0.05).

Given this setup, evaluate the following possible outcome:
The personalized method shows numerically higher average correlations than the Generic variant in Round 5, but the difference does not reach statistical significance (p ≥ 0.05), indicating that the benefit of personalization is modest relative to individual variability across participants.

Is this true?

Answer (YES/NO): NO